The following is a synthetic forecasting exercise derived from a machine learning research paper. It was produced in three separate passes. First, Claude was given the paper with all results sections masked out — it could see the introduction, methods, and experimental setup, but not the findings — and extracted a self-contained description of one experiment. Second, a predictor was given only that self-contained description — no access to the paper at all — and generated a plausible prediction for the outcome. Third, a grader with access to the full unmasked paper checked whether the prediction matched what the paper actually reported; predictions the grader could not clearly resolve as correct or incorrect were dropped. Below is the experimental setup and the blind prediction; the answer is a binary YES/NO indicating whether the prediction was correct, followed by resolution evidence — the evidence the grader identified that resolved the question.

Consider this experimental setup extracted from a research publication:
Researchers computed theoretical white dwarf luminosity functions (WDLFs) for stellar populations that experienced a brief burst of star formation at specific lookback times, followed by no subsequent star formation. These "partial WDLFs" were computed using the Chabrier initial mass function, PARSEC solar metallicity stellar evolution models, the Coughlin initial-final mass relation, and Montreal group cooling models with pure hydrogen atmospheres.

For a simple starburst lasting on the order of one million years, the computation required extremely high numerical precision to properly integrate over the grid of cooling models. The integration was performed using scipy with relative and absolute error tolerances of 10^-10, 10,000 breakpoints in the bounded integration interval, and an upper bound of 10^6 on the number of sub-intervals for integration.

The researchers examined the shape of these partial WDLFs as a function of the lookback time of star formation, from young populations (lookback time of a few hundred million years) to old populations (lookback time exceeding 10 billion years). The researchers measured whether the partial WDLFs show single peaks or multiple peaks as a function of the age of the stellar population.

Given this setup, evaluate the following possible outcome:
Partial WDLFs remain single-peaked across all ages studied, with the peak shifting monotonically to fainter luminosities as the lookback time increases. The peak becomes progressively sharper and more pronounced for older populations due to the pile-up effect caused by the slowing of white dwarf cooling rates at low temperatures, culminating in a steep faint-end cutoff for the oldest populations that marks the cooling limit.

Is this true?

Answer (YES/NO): NO